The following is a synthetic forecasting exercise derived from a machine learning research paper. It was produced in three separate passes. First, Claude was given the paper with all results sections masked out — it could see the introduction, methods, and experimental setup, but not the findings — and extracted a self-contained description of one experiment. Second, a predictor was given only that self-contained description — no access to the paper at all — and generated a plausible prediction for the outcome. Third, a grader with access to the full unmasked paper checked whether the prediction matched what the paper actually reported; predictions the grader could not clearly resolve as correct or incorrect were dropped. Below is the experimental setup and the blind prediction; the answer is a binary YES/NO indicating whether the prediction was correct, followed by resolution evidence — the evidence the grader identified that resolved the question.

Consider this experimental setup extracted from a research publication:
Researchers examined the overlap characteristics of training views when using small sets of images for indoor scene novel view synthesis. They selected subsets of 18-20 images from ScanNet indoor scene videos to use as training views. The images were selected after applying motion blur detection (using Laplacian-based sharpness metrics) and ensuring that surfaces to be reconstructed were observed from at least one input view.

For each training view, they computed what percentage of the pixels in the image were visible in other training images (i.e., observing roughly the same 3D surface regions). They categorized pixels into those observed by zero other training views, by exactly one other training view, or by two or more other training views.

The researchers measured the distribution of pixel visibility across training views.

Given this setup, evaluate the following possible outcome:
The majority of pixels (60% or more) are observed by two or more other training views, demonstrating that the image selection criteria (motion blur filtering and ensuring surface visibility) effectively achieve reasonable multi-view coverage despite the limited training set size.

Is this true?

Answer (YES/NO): NO